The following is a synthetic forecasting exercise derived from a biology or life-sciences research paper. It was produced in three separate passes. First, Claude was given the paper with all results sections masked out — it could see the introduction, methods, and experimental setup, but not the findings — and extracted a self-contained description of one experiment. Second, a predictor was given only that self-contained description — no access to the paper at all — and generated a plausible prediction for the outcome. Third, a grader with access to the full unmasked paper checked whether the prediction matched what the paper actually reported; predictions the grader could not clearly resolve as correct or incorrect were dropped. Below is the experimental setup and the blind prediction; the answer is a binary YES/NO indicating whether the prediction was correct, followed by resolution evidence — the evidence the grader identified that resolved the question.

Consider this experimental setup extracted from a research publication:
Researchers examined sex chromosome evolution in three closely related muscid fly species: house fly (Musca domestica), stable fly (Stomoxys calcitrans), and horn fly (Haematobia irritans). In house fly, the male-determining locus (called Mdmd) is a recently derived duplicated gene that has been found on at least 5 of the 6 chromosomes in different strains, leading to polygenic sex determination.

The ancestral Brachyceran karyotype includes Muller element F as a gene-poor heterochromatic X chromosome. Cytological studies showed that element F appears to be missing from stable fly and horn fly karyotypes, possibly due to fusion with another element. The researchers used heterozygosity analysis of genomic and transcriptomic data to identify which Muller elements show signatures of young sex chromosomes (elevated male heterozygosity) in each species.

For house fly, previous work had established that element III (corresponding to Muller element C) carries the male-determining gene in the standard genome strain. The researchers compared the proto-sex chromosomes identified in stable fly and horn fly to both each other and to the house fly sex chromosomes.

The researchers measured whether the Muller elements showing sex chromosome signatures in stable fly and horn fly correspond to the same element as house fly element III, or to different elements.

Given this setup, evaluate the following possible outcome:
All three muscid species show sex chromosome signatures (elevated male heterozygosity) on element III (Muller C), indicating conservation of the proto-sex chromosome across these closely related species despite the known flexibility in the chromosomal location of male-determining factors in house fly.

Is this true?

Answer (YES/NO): NO